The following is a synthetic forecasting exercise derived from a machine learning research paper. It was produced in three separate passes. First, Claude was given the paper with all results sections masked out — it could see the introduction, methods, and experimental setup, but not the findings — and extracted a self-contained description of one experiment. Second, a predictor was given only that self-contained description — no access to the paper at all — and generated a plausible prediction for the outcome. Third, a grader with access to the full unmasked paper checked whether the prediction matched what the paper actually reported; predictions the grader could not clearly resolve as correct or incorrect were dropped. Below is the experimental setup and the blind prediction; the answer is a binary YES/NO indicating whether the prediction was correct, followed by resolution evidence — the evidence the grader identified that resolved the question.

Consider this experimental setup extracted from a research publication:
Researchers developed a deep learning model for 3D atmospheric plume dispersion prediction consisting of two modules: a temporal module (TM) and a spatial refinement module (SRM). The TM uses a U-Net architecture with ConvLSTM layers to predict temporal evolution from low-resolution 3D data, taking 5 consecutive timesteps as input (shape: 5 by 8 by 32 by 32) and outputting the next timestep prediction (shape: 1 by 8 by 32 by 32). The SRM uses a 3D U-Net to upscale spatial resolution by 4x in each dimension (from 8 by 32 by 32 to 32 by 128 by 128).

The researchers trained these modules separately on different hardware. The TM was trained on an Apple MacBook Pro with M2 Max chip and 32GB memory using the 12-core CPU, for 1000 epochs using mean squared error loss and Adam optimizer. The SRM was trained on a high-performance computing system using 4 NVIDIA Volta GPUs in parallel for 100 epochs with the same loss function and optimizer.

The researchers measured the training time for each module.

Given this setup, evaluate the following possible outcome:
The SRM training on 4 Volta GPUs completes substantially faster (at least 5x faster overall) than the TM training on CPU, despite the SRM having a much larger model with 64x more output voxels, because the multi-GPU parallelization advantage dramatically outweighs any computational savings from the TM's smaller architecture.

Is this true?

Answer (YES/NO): NO